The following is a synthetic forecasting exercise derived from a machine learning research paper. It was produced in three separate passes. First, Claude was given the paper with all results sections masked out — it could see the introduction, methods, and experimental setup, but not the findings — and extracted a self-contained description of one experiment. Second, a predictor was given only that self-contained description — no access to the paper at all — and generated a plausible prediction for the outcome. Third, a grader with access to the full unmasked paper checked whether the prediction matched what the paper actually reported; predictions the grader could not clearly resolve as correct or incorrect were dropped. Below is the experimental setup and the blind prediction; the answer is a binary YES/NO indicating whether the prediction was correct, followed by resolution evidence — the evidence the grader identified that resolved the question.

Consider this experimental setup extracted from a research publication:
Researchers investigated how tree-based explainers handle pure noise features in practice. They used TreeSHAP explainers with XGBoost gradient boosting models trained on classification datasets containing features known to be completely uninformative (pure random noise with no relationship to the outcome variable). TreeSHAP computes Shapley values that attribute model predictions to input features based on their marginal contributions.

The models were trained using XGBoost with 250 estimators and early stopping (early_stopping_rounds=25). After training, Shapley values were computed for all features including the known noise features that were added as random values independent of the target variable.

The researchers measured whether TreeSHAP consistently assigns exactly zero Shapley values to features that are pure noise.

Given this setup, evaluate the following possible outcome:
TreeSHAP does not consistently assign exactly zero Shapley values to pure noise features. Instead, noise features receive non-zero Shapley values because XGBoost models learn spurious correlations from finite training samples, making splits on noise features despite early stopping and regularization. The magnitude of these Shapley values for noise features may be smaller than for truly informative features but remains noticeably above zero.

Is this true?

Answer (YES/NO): YES